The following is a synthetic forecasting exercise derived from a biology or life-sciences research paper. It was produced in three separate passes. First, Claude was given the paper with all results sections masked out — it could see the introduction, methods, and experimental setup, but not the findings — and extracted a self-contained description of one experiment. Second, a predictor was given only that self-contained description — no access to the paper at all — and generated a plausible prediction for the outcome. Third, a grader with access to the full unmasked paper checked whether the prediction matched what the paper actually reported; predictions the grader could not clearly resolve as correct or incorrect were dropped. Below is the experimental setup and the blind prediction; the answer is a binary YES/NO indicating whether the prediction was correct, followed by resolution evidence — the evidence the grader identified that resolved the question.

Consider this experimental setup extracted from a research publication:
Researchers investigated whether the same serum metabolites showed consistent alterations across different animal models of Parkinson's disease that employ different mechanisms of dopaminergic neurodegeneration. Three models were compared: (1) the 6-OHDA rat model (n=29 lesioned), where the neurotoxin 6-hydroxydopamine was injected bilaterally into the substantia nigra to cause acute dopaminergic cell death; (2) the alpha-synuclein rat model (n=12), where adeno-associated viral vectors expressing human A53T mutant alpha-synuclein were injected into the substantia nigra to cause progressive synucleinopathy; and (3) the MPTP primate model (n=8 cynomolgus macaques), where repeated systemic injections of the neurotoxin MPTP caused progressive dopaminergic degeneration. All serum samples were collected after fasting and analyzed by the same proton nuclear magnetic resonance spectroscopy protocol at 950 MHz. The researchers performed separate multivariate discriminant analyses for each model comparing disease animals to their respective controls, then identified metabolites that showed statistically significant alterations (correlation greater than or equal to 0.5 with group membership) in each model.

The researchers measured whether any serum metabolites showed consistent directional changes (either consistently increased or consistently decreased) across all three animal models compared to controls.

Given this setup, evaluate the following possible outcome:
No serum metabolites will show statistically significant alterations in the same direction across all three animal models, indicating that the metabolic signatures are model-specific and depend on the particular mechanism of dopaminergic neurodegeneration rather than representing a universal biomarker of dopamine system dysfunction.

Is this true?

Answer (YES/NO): NO